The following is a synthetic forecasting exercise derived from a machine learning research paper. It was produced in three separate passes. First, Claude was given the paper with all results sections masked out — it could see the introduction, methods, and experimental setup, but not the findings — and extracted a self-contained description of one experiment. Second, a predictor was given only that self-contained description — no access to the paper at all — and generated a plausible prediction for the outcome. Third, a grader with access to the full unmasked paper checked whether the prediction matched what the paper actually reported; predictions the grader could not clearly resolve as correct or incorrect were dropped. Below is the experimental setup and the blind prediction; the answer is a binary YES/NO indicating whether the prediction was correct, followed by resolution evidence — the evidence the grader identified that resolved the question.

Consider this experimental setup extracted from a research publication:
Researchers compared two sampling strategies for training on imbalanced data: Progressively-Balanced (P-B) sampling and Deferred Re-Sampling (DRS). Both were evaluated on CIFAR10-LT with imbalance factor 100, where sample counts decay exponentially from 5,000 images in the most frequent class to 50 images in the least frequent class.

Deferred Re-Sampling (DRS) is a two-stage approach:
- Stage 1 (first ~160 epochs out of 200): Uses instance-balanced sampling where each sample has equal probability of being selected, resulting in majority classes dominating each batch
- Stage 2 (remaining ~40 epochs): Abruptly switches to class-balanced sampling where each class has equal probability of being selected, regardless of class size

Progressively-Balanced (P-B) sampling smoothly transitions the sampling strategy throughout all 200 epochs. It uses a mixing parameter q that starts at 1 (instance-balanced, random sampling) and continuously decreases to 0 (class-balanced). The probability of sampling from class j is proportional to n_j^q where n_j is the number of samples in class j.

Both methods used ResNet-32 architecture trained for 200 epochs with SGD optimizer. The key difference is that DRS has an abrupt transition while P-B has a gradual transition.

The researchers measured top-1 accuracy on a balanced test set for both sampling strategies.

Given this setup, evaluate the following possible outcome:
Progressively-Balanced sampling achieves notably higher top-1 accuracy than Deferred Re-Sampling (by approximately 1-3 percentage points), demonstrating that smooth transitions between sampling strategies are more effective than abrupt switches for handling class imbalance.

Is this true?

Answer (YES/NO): NO